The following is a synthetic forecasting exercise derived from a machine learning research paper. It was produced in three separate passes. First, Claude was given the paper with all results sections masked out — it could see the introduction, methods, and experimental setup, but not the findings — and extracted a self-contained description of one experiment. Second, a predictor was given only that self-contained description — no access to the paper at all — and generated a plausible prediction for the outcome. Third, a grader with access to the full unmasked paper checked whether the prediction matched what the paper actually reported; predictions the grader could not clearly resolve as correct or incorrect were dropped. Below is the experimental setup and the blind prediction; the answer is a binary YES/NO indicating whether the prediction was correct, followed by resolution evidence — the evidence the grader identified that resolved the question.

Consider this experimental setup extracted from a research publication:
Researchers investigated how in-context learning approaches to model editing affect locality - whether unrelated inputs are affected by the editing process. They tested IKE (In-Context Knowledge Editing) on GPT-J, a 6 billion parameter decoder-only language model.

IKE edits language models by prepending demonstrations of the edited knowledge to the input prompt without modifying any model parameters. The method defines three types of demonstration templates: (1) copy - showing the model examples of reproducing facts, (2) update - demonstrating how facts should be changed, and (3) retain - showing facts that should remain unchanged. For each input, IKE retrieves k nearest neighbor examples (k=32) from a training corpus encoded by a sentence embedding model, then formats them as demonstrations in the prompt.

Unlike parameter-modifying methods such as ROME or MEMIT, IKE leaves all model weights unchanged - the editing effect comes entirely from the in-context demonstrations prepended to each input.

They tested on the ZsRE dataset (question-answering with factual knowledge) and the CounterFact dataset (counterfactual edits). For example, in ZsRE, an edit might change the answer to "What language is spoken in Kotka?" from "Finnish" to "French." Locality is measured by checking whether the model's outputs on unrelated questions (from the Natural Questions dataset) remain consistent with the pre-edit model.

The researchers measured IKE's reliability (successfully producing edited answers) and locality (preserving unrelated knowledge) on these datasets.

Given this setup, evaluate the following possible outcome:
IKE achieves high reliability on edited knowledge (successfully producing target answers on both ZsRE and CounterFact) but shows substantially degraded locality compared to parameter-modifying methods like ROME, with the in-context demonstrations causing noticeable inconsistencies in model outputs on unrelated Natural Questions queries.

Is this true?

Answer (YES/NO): YES